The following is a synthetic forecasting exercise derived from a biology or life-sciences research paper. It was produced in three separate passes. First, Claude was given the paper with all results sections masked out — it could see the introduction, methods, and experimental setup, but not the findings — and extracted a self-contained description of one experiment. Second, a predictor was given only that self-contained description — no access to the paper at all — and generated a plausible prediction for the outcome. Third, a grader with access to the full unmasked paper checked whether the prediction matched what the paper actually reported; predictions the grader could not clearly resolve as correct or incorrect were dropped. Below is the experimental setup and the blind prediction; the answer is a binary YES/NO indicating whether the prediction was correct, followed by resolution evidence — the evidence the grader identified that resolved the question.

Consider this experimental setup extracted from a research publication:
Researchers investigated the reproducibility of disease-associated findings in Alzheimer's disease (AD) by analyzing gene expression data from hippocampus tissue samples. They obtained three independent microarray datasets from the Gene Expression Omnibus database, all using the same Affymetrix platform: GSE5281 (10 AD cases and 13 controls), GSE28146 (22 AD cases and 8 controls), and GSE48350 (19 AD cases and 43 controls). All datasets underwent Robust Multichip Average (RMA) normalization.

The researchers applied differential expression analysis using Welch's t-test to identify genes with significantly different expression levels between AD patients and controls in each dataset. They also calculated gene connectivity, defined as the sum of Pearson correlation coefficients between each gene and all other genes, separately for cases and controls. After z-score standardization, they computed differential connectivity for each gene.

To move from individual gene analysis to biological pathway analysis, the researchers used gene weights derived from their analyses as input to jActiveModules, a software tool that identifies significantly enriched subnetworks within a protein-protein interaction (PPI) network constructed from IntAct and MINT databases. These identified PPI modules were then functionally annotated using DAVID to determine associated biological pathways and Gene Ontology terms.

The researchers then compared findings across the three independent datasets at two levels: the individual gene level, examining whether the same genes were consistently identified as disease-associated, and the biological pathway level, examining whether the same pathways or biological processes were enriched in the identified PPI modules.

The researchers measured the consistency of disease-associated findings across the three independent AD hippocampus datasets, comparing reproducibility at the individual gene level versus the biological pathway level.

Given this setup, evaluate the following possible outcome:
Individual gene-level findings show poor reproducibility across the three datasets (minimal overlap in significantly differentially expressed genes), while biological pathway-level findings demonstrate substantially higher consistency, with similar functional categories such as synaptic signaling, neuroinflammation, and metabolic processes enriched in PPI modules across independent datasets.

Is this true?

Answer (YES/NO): NO